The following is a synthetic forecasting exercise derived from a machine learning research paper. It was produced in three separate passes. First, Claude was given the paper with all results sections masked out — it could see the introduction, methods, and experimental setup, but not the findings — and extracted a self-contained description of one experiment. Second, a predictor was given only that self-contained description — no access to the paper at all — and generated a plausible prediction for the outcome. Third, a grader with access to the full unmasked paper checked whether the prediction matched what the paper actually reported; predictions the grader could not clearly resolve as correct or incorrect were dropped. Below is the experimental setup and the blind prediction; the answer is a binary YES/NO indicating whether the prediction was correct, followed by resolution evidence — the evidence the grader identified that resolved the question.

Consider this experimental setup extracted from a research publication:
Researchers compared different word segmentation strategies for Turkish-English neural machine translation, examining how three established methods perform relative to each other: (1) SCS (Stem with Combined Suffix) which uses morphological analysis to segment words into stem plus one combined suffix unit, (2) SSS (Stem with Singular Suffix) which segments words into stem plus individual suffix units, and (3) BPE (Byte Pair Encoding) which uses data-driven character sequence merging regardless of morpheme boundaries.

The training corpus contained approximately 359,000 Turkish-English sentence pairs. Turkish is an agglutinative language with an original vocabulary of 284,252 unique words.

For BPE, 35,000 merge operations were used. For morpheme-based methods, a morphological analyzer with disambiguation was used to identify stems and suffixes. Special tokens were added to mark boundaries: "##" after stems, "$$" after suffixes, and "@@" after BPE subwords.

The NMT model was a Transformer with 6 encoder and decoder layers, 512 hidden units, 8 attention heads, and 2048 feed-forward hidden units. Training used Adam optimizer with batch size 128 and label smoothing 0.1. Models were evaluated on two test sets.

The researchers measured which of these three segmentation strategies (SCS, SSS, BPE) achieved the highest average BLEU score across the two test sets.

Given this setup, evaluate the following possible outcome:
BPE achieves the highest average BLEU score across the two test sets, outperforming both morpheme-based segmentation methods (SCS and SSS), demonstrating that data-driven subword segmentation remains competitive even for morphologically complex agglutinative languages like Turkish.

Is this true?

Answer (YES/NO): NO